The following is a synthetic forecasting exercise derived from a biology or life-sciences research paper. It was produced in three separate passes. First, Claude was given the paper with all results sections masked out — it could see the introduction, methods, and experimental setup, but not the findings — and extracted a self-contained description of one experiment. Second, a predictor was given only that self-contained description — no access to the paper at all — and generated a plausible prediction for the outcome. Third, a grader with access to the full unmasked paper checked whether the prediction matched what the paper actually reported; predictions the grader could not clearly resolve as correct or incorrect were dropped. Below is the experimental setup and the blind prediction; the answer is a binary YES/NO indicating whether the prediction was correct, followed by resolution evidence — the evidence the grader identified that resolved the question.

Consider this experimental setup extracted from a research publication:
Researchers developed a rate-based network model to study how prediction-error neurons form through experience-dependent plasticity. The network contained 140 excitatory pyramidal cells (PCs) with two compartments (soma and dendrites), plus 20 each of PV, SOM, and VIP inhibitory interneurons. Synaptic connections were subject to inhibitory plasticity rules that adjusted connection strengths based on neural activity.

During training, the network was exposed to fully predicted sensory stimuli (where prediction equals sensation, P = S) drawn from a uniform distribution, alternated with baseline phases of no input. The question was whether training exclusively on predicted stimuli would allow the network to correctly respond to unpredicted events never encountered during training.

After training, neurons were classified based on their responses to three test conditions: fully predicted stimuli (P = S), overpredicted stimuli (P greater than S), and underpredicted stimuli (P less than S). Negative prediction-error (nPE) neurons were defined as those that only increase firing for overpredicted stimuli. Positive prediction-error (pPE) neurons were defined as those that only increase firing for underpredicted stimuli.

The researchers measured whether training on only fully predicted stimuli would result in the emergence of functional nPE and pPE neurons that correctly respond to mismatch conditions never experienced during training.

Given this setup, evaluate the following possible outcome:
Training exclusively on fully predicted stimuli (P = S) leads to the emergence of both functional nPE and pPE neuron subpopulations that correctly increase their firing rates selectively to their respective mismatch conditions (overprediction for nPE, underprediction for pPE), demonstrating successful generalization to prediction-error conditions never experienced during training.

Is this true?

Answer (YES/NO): YES